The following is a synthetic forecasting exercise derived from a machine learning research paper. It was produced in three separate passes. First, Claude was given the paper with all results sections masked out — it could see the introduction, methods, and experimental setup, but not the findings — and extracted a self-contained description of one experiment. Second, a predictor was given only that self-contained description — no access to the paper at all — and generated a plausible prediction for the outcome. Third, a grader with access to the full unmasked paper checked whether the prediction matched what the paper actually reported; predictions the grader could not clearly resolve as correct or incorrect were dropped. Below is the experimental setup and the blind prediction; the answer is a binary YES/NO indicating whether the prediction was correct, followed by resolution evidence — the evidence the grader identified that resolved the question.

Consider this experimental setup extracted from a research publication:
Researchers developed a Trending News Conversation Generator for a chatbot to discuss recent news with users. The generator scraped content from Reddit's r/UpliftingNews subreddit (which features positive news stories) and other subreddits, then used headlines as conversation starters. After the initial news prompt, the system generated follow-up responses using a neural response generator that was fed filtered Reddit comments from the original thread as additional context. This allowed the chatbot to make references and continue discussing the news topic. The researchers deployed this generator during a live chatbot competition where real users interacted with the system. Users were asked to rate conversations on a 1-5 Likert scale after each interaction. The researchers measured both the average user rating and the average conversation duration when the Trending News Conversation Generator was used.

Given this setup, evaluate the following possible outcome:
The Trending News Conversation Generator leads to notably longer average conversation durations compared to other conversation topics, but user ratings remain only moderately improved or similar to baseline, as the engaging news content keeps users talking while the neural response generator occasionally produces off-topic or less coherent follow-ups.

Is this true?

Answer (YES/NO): YES